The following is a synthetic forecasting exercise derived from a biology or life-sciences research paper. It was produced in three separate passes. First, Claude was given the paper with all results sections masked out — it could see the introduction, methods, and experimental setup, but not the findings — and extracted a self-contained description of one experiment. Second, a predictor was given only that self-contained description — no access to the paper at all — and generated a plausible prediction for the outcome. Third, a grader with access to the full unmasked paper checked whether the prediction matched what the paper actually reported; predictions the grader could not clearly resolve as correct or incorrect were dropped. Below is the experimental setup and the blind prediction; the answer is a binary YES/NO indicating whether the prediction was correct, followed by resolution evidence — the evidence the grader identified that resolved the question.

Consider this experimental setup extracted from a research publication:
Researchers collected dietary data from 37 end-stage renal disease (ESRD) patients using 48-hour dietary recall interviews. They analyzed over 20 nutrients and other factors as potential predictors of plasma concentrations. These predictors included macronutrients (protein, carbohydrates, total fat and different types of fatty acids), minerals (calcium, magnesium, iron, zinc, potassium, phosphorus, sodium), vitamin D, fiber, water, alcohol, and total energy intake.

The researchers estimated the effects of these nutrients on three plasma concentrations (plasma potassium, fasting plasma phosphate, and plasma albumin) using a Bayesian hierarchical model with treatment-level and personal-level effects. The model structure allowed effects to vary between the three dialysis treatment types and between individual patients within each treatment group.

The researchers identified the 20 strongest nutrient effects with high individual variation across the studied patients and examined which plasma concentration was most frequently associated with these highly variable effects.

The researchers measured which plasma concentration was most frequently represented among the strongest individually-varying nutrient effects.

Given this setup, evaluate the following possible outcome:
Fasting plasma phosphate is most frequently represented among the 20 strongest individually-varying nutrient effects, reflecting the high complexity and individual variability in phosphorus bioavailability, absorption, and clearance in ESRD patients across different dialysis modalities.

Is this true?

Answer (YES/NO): NO